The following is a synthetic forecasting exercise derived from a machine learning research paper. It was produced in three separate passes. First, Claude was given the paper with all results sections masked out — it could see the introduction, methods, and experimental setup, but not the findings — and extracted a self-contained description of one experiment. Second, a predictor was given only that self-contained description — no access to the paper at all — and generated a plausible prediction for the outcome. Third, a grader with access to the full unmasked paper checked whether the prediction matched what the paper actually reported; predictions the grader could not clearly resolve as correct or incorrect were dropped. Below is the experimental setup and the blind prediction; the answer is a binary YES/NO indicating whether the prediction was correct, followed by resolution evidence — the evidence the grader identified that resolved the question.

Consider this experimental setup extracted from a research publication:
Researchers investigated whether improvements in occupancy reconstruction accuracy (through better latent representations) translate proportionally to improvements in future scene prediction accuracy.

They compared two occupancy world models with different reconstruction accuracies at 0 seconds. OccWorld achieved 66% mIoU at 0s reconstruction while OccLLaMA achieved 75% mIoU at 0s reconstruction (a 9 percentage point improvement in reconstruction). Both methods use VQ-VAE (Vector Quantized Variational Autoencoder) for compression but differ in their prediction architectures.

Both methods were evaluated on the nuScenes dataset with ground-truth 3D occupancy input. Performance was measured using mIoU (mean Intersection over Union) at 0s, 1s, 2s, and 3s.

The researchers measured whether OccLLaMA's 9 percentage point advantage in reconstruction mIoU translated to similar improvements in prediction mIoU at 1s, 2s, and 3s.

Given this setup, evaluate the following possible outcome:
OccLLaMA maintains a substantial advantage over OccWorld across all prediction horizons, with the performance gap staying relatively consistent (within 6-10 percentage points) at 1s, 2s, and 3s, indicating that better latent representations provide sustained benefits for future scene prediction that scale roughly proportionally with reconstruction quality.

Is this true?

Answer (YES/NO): NO